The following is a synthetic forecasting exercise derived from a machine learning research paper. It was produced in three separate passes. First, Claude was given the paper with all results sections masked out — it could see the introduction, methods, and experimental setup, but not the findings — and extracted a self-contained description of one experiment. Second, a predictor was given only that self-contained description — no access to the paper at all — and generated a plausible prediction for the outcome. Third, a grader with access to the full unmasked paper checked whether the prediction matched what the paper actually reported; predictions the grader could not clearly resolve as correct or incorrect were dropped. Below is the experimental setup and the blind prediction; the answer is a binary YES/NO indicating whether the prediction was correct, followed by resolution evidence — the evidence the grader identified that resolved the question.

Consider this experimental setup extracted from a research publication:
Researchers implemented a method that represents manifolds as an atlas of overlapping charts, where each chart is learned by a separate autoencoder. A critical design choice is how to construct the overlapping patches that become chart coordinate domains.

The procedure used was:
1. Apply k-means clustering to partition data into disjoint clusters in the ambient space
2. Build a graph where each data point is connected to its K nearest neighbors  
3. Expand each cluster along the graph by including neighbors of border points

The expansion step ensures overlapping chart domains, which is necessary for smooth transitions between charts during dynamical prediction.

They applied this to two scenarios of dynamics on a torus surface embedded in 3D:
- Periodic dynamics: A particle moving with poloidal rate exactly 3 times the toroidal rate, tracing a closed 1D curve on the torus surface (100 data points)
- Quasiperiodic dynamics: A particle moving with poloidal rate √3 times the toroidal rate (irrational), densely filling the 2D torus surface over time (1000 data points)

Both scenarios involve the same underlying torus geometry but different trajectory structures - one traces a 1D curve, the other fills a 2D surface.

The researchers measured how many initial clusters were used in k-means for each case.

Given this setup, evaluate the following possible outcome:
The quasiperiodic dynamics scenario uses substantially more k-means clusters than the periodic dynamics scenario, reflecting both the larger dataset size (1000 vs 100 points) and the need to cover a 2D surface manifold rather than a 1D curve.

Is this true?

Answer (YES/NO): NO